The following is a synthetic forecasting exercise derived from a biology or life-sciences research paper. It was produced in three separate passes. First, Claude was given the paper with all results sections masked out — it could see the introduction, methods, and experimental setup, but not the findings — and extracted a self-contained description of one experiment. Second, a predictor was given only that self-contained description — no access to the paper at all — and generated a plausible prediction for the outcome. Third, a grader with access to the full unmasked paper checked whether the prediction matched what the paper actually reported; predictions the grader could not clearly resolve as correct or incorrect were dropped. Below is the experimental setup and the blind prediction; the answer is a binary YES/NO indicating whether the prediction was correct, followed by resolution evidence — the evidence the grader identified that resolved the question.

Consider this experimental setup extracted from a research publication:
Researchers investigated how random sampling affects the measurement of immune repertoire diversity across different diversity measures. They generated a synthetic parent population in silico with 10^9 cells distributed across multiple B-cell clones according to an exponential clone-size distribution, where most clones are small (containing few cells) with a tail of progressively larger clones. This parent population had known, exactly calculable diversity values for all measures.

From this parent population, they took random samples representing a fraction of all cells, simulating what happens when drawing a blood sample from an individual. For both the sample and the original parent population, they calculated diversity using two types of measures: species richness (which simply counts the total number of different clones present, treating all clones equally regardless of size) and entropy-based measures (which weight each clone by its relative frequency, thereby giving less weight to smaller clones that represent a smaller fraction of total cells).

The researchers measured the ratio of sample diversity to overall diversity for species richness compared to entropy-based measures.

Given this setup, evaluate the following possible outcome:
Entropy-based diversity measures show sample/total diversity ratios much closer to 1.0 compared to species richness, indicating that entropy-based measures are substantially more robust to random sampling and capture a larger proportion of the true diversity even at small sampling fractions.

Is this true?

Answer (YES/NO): NO